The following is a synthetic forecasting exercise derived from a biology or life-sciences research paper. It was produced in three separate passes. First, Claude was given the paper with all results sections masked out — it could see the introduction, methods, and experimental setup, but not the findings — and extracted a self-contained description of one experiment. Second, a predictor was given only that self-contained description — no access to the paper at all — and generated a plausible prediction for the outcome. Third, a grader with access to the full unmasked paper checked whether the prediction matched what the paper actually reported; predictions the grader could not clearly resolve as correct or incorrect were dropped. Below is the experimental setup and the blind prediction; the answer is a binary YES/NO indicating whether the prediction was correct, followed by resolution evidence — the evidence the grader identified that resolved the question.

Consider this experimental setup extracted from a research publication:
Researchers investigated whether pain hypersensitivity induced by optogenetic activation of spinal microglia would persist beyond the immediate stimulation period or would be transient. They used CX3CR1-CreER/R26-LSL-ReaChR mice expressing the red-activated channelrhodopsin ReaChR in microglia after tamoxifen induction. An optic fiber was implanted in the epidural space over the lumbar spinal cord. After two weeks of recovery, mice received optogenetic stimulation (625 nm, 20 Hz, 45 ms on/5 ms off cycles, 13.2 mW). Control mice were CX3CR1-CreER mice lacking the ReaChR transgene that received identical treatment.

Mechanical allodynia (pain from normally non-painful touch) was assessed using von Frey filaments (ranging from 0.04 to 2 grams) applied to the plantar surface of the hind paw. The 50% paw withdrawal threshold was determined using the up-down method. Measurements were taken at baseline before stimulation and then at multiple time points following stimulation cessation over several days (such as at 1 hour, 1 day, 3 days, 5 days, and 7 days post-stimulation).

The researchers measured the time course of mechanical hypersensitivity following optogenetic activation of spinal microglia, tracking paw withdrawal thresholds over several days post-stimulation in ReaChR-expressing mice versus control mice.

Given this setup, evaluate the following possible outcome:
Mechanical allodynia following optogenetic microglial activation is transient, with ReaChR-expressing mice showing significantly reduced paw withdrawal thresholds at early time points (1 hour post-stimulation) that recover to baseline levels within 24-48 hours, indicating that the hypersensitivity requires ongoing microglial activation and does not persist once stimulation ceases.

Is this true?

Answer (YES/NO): NO